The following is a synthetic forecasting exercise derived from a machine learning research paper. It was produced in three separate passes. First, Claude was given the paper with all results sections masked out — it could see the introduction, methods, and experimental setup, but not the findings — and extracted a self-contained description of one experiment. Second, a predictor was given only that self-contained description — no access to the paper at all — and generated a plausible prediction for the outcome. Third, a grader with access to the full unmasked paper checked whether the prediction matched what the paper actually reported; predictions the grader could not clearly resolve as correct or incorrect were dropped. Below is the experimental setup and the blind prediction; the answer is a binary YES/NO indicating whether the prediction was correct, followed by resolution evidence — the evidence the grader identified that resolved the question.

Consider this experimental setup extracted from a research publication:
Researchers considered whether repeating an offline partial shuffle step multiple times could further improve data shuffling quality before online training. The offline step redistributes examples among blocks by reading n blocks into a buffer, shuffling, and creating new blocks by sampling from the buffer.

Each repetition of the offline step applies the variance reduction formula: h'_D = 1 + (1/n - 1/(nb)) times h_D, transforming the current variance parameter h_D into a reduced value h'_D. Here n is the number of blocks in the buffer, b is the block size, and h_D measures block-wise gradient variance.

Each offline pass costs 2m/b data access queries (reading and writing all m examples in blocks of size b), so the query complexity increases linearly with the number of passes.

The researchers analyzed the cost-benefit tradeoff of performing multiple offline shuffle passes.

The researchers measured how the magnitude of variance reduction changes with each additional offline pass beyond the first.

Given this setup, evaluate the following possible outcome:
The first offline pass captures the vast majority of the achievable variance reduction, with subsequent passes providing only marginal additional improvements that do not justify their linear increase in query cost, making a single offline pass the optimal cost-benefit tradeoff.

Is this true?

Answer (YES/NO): YES